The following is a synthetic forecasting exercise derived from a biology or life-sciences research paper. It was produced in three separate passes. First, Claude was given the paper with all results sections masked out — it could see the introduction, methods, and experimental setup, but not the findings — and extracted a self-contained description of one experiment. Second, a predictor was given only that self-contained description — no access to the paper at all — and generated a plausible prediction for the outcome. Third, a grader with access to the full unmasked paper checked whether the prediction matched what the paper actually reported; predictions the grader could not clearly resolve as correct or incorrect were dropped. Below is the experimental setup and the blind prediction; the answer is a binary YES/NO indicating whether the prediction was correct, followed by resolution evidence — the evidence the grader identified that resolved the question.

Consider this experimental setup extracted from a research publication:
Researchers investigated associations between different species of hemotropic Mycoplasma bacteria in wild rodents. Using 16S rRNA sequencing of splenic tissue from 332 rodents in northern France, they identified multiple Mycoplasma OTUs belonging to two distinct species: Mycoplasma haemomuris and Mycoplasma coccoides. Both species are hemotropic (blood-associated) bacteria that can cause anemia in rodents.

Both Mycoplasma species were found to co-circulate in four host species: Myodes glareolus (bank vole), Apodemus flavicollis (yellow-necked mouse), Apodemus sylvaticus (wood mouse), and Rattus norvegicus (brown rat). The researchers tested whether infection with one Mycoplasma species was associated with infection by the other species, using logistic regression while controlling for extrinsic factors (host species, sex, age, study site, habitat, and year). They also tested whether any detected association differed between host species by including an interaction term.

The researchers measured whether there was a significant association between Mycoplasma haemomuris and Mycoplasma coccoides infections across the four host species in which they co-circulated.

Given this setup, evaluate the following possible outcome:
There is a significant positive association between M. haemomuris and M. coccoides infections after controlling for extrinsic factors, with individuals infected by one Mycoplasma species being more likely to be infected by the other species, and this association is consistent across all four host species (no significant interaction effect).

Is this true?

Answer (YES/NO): YES